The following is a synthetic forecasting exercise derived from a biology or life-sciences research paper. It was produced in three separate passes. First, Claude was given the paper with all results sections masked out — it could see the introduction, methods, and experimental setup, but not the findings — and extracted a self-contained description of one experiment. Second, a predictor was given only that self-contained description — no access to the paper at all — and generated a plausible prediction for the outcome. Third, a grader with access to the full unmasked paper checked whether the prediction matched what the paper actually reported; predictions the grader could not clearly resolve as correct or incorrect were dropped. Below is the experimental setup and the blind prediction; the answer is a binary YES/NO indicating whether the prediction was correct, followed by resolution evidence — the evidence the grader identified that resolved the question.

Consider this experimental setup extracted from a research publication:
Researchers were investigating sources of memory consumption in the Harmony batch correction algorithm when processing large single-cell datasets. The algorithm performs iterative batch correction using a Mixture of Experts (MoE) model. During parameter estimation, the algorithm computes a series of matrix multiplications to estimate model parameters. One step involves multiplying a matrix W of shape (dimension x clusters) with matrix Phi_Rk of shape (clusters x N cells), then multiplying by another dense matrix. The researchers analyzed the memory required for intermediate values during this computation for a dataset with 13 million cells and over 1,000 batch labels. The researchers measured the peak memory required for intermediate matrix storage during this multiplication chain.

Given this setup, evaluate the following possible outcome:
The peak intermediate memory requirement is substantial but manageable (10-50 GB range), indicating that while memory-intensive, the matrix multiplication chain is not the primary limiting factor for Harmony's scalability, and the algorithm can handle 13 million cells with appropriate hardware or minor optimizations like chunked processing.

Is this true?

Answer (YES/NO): NO